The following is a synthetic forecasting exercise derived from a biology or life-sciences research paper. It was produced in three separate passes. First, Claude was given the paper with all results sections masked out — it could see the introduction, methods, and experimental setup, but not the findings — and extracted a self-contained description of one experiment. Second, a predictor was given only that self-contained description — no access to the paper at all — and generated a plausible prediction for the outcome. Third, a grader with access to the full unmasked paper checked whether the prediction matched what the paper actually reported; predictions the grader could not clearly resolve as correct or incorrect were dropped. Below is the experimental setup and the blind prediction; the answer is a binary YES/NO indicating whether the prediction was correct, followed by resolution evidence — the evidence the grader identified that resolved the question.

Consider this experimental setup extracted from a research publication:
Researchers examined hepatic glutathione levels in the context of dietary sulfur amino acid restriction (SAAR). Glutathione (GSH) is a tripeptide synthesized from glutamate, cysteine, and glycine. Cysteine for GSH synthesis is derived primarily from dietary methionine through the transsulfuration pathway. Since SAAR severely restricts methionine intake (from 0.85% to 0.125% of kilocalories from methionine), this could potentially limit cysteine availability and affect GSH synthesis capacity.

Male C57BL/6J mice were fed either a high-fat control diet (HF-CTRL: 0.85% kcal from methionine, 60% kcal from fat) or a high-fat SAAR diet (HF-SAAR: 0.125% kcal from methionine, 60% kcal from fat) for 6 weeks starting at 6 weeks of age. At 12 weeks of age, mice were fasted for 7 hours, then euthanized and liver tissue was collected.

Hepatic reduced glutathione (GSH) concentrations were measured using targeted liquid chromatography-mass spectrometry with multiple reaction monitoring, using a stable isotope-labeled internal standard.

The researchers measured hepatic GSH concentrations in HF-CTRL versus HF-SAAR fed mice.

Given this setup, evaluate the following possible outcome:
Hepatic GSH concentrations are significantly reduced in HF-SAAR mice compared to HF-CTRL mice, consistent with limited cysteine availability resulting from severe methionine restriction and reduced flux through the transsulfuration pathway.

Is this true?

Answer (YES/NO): YES